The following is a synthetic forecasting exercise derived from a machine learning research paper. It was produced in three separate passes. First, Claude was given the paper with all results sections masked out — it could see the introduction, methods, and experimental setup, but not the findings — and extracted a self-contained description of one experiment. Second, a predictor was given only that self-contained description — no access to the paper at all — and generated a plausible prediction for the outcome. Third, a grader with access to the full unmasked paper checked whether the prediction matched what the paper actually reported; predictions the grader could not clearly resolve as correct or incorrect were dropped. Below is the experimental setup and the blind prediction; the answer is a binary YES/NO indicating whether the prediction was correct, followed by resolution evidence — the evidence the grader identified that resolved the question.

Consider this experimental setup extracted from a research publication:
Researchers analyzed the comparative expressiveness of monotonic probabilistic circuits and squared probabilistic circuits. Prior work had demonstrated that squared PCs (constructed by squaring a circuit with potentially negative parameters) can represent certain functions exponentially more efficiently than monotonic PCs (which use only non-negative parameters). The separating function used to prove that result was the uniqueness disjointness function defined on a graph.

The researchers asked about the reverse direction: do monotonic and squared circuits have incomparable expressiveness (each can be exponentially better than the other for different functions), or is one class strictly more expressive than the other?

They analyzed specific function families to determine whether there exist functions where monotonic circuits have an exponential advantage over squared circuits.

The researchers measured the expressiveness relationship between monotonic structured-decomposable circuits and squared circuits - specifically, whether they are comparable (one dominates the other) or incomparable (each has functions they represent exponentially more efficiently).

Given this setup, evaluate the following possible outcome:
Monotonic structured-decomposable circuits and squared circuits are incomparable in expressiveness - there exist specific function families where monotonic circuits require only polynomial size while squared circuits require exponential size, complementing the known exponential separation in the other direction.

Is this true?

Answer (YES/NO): YES